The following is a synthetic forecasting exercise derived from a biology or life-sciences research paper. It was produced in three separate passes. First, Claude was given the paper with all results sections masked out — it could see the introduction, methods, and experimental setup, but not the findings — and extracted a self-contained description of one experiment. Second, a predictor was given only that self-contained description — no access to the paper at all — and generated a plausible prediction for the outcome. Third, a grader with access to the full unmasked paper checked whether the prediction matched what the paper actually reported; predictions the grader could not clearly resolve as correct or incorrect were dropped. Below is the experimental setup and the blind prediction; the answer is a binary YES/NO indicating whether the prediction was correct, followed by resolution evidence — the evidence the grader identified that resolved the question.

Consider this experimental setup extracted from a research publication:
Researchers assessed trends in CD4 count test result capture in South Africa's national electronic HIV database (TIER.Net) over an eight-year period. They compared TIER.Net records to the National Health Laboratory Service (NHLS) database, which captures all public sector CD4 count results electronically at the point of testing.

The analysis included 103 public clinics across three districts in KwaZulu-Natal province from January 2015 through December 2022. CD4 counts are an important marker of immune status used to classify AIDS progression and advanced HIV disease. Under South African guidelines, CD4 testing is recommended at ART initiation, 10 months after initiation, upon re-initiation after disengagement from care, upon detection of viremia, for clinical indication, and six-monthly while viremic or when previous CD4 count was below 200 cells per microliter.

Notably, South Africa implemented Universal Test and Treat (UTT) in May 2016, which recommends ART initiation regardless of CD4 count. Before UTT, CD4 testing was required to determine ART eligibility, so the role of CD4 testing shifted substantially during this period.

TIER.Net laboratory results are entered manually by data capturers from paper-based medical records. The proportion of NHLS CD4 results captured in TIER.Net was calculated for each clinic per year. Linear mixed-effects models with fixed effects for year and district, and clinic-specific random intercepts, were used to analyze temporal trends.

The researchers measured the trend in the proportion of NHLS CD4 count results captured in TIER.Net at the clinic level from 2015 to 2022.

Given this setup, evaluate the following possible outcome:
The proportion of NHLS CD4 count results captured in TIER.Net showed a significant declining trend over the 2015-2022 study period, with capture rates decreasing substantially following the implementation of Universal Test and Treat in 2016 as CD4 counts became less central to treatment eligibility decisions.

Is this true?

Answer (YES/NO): NO